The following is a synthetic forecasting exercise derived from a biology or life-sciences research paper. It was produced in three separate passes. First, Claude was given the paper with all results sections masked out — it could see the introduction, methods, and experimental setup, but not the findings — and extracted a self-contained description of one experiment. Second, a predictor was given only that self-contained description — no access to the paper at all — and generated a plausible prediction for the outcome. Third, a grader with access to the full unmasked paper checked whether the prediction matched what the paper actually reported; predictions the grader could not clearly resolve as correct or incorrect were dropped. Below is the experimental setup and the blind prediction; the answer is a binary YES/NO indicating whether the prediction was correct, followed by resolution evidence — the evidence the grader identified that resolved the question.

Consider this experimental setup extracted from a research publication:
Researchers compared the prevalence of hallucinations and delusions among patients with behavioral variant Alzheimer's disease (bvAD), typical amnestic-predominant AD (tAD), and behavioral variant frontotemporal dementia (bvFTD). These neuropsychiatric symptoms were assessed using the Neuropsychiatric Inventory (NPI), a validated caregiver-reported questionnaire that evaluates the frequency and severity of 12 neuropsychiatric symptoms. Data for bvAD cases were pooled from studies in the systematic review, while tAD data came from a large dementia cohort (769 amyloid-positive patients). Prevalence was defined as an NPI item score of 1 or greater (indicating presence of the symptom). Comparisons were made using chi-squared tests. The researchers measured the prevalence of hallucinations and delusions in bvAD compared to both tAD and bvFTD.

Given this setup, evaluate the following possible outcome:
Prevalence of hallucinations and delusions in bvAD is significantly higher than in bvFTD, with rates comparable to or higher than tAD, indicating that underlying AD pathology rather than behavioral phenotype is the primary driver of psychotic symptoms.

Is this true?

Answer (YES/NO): NO